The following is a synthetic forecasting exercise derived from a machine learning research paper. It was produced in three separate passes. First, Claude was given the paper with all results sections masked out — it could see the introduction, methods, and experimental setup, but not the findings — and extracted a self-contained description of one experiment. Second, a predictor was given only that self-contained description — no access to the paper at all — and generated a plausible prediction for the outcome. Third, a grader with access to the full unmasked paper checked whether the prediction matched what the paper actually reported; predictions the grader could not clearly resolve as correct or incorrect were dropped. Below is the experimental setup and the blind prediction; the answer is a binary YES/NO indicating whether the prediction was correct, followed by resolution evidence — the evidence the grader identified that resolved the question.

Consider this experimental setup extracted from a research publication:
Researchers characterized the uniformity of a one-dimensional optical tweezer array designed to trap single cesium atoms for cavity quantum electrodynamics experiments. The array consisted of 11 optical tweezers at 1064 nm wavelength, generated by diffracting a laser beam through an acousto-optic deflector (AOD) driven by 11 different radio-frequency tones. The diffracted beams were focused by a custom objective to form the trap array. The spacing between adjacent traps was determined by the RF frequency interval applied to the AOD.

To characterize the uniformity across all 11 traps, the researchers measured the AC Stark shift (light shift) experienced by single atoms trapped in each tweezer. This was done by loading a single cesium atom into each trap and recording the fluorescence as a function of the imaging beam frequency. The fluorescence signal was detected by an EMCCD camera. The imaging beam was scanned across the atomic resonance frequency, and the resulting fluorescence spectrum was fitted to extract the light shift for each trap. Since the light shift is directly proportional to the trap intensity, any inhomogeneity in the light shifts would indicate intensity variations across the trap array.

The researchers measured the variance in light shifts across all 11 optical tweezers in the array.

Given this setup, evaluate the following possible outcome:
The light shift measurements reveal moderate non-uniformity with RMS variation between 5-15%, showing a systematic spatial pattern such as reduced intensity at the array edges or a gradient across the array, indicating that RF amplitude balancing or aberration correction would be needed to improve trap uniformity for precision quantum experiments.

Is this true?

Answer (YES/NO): NO